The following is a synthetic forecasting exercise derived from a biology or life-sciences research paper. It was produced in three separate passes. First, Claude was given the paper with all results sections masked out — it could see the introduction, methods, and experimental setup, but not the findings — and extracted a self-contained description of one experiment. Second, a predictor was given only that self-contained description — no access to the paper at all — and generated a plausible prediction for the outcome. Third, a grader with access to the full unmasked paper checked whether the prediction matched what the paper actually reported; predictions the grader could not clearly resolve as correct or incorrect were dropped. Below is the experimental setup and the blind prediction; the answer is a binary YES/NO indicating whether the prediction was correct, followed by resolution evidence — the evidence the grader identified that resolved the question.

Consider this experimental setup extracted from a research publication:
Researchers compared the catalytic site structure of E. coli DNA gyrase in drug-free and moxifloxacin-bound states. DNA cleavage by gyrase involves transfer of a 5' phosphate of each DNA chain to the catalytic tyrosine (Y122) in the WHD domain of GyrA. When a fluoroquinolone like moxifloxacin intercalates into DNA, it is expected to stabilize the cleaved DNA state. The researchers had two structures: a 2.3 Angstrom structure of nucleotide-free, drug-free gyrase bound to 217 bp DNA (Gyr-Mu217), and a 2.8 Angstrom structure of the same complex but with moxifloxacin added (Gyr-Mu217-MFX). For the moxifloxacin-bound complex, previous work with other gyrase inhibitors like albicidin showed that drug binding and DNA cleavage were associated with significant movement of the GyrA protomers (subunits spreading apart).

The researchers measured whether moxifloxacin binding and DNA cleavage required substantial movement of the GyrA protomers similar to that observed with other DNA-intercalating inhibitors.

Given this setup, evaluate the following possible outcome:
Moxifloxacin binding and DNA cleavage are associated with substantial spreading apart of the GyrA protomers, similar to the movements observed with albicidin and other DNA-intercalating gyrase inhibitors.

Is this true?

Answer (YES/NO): NO